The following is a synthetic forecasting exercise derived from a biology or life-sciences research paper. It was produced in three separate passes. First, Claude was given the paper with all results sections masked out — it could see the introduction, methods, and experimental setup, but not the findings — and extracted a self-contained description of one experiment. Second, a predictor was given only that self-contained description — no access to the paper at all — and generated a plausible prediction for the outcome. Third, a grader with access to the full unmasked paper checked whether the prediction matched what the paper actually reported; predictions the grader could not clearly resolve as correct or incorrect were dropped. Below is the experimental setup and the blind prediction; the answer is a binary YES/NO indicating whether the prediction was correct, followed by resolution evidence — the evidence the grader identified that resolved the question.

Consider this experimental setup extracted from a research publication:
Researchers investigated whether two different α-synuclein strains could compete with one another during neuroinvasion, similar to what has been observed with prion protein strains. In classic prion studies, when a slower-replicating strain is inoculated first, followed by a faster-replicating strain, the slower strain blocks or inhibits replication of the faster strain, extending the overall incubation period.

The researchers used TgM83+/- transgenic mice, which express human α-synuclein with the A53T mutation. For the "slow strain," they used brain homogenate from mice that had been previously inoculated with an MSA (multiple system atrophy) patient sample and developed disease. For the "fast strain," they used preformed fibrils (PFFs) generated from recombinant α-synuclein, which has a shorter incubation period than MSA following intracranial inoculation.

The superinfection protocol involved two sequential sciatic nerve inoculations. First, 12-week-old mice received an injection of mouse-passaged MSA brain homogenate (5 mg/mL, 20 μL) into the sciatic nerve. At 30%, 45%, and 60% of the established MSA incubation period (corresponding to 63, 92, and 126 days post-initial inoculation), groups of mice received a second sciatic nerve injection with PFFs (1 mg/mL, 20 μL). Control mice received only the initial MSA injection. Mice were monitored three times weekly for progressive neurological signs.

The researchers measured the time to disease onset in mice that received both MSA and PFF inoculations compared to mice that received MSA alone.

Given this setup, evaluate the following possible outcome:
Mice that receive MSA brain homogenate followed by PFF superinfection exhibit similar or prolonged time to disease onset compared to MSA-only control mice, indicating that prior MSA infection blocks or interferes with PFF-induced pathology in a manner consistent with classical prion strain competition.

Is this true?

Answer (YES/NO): NO